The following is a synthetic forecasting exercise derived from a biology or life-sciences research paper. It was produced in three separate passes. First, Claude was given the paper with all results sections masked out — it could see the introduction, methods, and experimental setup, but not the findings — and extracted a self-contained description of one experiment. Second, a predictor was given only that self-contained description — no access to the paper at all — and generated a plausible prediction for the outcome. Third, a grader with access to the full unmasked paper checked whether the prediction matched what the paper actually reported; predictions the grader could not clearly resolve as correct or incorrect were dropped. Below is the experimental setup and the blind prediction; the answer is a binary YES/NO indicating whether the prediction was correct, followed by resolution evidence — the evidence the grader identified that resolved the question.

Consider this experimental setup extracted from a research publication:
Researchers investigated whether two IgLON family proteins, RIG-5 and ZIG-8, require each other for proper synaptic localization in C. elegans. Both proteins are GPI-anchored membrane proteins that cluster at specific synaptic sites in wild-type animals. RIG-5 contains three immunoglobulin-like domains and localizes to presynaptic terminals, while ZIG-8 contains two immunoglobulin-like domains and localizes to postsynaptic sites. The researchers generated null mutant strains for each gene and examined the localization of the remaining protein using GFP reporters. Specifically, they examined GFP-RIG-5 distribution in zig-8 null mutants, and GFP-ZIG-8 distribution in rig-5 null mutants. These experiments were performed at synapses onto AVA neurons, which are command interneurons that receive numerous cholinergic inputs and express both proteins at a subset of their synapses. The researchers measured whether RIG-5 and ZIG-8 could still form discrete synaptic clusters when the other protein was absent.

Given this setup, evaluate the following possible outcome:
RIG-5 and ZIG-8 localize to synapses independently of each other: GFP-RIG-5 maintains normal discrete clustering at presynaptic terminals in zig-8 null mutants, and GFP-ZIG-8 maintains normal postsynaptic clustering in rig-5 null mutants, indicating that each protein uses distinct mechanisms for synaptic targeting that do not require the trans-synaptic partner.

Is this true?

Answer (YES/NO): NO